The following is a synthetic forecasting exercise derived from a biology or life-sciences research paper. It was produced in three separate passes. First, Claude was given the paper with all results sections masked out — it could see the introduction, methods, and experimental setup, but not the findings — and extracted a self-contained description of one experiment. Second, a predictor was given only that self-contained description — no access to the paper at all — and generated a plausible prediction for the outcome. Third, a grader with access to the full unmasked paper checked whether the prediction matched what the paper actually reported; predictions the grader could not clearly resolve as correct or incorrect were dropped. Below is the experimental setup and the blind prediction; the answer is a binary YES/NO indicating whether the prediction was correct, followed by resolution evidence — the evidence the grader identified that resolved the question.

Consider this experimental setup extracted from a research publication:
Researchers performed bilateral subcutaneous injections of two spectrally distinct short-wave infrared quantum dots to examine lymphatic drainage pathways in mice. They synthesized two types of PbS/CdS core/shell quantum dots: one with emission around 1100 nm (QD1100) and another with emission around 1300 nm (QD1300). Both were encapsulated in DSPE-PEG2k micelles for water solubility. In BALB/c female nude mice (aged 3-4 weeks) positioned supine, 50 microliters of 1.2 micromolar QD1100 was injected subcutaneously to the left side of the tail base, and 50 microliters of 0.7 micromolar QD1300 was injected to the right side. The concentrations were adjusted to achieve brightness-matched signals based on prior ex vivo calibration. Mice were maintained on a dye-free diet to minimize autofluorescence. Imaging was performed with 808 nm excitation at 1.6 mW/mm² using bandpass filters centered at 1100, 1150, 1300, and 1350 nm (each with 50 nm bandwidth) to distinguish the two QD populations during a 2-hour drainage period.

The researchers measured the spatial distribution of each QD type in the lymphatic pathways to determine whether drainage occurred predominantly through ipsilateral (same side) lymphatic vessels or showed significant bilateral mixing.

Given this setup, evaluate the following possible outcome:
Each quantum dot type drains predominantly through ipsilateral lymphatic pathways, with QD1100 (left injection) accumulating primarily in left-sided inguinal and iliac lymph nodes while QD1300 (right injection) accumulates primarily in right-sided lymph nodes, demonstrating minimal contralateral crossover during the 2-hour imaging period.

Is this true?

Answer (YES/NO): NO